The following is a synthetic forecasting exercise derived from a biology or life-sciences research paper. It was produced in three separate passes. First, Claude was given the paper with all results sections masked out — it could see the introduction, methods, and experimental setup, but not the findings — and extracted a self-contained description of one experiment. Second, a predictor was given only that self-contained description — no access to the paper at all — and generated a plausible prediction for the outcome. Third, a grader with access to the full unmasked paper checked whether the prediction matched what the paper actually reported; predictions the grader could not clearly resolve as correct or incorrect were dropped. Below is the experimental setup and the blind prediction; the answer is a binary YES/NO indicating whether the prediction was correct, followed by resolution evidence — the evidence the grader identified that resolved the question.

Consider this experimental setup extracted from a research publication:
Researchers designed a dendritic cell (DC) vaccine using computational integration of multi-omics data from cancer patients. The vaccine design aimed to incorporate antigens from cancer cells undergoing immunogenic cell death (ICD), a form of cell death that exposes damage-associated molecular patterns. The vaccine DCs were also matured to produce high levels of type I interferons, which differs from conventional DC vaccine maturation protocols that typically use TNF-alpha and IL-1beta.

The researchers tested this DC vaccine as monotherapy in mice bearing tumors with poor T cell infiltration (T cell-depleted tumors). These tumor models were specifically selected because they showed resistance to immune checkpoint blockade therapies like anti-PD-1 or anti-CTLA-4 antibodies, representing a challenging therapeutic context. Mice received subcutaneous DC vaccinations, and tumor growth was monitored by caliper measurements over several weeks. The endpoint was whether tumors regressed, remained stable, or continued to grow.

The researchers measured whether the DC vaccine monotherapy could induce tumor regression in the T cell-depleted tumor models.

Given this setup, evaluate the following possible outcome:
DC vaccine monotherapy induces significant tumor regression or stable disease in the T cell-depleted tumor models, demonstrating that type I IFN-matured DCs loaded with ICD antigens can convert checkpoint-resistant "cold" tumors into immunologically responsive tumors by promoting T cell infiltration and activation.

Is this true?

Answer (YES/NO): NO